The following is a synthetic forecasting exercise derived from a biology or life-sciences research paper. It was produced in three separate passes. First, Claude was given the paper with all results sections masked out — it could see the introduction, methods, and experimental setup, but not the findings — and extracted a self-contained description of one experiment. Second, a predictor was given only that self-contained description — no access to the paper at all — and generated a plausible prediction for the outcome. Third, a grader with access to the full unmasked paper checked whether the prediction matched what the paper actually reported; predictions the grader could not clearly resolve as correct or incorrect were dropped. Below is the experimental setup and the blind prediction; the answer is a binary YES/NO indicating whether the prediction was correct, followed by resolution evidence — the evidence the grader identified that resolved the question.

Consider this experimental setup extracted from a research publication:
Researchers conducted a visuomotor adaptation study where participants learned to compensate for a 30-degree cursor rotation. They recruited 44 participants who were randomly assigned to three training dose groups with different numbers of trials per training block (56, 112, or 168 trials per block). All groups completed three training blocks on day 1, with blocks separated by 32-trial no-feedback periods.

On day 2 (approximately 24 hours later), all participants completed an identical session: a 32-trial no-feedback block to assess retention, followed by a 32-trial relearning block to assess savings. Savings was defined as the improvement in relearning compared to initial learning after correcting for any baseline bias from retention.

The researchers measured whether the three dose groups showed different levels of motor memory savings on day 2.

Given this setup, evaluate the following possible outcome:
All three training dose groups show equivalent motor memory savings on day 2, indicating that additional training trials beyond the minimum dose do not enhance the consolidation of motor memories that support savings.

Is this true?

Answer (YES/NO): YES